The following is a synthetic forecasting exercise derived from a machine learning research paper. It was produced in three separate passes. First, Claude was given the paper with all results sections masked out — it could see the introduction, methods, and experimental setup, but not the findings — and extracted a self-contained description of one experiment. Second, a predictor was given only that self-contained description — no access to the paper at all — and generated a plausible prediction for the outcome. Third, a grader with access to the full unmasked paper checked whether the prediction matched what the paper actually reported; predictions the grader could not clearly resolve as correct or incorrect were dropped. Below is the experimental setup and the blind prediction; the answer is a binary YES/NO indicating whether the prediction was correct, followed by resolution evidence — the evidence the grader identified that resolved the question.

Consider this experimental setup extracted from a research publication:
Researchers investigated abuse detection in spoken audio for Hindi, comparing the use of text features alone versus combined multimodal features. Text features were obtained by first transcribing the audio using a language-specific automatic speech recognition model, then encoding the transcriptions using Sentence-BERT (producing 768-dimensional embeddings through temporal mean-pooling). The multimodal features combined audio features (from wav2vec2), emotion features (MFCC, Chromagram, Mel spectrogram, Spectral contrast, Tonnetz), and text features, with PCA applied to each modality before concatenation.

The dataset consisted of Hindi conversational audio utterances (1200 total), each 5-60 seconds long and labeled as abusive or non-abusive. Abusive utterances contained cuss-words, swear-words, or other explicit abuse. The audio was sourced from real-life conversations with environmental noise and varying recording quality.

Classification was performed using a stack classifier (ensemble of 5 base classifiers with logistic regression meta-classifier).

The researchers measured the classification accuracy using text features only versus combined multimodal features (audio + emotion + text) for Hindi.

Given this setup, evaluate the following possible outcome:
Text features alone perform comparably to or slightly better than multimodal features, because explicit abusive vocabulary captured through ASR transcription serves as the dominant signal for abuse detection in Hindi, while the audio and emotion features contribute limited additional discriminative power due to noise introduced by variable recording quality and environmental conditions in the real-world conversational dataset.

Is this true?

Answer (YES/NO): NO